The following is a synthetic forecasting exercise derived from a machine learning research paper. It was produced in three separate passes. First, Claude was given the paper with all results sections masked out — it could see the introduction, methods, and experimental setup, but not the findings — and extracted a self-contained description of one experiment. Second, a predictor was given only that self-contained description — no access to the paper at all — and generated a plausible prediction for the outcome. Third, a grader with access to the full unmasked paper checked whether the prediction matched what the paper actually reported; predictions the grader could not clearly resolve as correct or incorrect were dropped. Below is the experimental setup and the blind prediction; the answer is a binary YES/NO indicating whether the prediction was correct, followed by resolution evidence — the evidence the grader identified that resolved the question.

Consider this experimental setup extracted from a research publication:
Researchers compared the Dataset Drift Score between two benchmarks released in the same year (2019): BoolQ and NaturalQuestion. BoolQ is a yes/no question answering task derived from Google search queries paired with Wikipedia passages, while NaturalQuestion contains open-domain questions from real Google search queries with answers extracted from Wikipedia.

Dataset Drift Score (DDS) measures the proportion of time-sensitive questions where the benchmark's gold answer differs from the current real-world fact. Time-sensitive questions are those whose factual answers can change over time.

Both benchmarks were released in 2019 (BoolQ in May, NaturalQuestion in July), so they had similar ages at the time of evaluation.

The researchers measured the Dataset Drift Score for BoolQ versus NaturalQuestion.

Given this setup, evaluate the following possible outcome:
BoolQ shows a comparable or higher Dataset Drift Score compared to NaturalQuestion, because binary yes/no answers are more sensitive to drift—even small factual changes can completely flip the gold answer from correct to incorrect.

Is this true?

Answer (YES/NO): YES